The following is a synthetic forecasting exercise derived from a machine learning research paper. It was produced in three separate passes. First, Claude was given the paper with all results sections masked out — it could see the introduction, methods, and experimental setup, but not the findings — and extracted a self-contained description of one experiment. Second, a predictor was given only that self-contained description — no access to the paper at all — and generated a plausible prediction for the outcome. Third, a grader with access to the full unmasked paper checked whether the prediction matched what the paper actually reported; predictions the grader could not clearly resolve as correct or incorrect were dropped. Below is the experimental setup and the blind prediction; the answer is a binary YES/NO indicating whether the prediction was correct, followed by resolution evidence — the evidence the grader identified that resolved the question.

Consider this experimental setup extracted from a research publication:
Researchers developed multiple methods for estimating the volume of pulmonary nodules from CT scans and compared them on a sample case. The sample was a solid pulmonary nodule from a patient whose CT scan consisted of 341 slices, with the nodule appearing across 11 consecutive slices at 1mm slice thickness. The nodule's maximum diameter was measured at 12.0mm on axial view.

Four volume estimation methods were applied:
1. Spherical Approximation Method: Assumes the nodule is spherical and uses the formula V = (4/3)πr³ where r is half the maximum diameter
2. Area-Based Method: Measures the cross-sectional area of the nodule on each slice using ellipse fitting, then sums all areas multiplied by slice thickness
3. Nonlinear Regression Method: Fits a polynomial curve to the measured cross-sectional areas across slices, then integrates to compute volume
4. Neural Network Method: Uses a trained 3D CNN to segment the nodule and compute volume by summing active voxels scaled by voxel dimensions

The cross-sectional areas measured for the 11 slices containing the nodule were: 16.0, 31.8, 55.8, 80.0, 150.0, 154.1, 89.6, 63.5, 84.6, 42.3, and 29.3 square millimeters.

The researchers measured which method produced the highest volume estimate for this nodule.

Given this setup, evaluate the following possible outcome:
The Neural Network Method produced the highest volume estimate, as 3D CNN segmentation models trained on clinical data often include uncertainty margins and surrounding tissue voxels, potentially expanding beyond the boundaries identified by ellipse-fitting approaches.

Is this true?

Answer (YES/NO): NO